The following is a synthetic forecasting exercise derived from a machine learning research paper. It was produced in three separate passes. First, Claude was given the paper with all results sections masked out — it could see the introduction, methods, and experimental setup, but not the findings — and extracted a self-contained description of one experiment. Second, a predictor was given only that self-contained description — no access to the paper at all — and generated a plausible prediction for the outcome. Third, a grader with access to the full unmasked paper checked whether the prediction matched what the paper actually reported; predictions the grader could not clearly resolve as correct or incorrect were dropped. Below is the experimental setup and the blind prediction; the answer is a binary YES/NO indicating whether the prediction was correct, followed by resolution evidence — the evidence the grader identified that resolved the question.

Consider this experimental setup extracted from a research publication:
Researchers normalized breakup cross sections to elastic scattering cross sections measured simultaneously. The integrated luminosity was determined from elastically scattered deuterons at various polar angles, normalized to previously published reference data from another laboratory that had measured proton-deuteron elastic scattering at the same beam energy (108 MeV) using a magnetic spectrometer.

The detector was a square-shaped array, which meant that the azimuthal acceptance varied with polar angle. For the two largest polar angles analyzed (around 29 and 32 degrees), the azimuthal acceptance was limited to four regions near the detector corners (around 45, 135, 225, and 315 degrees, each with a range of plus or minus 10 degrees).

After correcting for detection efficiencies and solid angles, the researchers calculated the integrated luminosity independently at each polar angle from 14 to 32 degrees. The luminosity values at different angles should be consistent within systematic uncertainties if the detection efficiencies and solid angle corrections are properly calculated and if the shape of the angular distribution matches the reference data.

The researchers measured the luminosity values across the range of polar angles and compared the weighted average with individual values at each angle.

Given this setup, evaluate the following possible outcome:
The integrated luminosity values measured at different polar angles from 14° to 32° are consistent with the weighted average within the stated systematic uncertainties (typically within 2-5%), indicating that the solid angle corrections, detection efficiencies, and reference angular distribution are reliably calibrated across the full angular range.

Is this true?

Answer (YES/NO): NO